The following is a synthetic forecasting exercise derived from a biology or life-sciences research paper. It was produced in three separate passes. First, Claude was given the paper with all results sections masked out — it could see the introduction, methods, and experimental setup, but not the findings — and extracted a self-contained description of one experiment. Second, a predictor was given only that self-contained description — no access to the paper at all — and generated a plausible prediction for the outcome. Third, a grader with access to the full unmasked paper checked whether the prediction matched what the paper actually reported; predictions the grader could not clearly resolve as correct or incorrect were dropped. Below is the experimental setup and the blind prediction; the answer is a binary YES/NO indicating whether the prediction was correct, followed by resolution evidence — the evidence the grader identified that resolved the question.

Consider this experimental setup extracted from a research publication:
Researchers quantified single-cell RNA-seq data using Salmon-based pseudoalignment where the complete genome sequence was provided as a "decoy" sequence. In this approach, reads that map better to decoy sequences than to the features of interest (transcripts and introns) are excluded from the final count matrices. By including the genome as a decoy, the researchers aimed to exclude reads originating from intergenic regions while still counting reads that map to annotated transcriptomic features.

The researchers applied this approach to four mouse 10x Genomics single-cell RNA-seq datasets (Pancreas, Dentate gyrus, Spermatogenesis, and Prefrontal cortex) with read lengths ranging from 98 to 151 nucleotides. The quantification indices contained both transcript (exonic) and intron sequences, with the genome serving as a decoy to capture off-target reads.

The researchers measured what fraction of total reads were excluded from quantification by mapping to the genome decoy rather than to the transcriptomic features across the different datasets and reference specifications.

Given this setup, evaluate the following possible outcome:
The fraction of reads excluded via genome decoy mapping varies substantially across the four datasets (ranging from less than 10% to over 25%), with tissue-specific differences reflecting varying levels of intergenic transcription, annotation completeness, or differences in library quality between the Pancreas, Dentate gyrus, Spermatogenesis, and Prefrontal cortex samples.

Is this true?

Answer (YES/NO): NO